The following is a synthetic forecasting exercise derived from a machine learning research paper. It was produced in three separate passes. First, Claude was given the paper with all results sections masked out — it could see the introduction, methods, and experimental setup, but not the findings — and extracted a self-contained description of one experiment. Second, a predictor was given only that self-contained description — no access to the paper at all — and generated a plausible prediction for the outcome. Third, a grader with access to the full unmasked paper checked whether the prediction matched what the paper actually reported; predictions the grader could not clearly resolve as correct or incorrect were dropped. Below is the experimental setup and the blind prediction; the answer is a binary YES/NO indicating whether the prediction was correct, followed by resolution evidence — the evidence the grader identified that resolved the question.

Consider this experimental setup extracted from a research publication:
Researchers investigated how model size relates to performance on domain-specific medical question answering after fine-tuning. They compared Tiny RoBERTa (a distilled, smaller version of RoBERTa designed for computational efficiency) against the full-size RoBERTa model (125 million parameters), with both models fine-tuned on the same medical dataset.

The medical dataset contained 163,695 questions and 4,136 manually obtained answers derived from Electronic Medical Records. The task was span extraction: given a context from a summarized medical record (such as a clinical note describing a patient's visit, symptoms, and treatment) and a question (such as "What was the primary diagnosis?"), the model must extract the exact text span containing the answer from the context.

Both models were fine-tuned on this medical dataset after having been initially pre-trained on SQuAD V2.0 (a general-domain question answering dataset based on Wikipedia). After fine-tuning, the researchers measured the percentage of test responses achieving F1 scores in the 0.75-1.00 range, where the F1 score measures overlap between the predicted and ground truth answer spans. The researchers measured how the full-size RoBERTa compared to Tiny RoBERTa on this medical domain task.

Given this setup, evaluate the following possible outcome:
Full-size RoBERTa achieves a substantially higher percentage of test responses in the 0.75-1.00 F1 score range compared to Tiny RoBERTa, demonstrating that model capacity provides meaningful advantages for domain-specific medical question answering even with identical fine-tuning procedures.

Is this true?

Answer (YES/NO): NO